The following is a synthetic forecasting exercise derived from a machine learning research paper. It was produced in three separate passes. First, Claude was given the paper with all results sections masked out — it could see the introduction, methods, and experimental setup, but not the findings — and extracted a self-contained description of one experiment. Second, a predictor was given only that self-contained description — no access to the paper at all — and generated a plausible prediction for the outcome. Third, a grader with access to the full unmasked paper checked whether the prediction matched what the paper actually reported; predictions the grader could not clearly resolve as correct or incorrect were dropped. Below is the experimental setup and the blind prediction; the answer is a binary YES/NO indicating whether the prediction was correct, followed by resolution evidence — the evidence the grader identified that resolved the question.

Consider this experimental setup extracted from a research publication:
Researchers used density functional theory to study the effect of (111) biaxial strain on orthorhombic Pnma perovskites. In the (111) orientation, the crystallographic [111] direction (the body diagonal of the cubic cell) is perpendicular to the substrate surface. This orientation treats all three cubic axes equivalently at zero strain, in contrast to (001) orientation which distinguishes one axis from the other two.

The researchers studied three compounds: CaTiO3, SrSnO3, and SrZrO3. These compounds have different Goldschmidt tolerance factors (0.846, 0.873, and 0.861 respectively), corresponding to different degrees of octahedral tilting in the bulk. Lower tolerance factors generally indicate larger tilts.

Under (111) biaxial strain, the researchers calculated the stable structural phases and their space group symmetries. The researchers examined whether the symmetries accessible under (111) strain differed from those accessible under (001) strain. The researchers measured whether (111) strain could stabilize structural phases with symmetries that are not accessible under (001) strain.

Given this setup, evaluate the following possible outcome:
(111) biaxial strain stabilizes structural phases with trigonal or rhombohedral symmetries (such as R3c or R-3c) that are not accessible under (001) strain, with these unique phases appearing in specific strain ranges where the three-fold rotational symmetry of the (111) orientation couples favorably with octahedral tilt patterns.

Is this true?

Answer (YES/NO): NO